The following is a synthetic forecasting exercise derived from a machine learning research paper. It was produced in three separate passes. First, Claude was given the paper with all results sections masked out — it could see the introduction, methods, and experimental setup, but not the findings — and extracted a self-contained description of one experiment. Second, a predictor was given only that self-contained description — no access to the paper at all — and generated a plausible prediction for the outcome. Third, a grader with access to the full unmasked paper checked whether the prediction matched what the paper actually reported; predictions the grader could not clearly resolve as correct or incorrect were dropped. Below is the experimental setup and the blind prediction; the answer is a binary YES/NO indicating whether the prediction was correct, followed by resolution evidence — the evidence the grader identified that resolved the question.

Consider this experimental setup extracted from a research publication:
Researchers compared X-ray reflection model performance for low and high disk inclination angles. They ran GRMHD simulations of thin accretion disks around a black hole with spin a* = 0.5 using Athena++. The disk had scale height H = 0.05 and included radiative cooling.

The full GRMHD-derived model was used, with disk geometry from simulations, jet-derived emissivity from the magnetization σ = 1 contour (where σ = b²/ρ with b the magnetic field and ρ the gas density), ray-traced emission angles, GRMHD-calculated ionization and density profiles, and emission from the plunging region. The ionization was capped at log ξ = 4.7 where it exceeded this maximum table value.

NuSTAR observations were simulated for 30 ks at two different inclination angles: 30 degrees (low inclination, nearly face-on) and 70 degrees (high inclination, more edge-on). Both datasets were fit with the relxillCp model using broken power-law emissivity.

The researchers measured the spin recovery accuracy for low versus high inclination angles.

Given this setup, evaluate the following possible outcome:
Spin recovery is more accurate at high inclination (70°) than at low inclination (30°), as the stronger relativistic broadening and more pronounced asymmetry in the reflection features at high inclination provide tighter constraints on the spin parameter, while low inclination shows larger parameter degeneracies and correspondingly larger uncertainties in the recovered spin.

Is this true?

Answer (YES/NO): NO